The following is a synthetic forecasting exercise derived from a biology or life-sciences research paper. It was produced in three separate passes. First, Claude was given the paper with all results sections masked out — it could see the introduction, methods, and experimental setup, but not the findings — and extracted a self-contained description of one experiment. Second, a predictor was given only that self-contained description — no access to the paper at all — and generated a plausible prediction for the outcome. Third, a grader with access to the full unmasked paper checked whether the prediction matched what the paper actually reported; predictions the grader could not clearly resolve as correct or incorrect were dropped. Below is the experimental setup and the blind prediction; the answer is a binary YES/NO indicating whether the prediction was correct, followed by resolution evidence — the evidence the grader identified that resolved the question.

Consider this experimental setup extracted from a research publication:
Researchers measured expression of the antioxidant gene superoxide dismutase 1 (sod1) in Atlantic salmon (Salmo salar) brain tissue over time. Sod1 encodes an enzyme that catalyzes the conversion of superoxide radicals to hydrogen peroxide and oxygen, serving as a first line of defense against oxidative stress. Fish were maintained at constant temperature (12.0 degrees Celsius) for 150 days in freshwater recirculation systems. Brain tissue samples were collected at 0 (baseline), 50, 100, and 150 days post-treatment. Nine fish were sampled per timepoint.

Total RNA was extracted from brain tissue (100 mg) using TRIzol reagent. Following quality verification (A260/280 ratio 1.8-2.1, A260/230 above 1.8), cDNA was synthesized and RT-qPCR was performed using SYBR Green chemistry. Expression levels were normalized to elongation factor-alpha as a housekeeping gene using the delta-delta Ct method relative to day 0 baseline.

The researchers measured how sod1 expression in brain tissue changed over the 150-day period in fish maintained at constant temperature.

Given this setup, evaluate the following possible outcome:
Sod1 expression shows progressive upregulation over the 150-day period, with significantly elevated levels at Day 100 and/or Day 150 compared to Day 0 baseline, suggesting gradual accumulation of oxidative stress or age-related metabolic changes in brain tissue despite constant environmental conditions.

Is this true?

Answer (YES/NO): NO